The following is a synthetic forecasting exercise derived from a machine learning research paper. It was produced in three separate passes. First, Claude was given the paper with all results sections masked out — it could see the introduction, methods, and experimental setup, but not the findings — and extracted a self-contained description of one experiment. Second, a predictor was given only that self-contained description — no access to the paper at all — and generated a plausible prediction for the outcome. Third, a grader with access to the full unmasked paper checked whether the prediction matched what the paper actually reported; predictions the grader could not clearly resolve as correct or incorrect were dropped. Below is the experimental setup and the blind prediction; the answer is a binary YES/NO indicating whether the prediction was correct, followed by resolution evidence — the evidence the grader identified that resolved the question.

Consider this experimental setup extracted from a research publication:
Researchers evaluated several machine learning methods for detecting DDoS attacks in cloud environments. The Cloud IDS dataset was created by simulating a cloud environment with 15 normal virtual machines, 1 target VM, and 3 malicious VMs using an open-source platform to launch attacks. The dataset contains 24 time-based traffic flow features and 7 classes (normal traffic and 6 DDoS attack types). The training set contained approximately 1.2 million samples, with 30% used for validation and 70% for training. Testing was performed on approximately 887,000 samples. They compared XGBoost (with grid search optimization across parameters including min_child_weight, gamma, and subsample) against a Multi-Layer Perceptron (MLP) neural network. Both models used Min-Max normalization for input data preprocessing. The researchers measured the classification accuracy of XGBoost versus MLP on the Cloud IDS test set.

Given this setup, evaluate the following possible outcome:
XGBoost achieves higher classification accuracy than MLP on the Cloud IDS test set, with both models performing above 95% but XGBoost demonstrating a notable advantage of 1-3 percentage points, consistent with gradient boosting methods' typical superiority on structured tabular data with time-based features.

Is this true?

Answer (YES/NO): NO